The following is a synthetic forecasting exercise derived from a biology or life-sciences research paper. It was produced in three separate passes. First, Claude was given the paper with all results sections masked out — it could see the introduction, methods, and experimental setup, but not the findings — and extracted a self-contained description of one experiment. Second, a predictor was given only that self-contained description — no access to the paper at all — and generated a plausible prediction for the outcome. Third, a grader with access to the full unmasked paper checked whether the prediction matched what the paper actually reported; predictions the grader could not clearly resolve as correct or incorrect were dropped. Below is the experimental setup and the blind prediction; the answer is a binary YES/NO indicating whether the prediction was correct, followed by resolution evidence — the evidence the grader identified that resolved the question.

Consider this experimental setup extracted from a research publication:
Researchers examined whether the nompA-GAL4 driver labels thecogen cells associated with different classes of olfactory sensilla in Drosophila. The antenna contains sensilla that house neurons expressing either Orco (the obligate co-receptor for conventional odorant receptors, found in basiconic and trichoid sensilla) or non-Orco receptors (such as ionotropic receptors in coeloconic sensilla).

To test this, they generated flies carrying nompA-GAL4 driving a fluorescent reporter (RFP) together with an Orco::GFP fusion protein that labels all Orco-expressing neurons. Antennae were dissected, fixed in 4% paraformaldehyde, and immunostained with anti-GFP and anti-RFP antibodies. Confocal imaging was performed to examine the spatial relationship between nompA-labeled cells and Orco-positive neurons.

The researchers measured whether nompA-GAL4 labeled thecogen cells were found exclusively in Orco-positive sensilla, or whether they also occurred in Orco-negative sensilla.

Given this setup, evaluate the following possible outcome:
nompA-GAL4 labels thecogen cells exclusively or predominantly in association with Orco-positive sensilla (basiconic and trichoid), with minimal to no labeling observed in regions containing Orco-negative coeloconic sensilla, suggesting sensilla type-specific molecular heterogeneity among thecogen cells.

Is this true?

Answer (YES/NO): NO